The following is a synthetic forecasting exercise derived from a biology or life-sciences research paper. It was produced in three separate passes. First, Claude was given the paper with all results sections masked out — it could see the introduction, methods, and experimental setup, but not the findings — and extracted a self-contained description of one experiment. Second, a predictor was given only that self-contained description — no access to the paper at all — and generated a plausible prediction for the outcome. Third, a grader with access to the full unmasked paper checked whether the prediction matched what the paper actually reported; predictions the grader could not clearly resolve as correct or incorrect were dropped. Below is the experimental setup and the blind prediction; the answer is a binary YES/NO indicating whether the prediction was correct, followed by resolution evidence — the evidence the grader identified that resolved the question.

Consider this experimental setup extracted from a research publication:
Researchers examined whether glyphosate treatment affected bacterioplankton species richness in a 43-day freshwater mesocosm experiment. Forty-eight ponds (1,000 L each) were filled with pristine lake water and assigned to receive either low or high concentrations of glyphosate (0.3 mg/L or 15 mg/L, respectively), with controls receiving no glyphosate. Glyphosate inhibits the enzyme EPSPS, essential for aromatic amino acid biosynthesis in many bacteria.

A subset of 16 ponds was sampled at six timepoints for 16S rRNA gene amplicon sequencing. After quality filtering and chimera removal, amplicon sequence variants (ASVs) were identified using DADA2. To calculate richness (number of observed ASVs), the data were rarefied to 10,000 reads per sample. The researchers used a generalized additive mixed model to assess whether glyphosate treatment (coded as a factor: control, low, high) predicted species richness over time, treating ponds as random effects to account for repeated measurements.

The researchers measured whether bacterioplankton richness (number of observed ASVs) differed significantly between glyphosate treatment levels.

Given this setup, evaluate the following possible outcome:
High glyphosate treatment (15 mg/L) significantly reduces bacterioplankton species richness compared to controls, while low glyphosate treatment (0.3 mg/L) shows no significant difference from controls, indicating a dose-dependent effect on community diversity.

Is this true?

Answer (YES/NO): NO